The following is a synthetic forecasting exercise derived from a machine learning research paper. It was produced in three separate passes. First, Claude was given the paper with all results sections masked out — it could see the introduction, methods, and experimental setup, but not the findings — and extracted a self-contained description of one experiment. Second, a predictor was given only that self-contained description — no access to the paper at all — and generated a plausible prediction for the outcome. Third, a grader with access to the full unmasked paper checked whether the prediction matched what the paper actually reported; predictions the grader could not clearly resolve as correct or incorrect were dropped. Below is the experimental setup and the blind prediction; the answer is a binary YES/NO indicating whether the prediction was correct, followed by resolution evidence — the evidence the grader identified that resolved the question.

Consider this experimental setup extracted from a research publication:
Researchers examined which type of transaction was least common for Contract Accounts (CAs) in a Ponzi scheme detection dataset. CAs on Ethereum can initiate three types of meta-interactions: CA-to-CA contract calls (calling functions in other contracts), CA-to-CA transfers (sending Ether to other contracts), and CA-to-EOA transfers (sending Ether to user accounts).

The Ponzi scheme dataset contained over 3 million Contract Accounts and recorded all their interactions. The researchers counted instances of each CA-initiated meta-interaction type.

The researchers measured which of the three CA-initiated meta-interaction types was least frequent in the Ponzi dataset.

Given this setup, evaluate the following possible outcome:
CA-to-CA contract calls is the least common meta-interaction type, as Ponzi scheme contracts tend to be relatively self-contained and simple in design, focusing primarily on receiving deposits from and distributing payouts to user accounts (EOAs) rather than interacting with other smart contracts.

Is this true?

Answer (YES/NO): NO